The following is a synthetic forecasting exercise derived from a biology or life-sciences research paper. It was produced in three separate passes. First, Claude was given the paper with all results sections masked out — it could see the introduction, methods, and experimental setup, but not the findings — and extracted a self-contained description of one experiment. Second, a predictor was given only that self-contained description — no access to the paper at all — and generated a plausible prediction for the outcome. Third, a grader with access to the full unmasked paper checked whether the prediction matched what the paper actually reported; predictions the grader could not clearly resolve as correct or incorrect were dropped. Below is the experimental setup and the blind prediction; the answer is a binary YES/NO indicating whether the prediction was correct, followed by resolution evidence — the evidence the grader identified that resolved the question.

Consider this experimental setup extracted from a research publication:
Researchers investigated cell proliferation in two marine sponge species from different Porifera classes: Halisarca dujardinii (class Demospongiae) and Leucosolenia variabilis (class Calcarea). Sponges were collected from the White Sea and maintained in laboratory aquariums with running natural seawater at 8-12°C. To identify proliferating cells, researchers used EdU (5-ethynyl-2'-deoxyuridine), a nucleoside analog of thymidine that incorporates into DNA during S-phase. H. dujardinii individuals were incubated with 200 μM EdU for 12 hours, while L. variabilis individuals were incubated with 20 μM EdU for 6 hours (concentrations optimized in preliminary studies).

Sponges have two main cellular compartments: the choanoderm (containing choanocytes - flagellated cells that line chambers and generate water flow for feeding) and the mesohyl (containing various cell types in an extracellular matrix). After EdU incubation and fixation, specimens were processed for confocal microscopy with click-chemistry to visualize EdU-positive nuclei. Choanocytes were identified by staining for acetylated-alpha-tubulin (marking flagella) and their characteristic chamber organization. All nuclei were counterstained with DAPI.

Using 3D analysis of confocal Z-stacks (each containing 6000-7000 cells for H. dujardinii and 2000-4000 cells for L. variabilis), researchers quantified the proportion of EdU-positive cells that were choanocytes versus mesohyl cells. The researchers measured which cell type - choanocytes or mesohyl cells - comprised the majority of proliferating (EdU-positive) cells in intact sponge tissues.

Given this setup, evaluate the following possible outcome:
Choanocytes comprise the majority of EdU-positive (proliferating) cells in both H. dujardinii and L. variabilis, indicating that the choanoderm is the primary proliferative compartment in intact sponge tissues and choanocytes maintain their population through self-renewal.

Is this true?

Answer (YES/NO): YES